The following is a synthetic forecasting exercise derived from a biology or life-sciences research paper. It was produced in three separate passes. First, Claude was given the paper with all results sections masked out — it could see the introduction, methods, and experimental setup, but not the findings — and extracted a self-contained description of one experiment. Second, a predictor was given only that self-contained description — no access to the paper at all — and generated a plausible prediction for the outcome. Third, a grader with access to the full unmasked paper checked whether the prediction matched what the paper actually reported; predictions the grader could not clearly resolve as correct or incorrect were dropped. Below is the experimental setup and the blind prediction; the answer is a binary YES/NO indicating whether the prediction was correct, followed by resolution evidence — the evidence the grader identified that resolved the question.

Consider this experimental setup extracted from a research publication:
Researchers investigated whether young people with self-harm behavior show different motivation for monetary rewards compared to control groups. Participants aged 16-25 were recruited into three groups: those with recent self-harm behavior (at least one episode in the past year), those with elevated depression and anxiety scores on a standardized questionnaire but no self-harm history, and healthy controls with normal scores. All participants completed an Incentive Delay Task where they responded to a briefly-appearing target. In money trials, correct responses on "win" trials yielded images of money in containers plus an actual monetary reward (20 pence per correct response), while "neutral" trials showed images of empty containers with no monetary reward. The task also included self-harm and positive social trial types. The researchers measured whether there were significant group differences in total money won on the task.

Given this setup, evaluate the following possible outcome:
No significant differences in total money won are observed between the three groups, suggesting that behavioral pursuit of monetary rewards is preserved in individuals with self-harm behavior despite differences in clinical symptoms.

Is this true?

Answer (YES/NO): NO